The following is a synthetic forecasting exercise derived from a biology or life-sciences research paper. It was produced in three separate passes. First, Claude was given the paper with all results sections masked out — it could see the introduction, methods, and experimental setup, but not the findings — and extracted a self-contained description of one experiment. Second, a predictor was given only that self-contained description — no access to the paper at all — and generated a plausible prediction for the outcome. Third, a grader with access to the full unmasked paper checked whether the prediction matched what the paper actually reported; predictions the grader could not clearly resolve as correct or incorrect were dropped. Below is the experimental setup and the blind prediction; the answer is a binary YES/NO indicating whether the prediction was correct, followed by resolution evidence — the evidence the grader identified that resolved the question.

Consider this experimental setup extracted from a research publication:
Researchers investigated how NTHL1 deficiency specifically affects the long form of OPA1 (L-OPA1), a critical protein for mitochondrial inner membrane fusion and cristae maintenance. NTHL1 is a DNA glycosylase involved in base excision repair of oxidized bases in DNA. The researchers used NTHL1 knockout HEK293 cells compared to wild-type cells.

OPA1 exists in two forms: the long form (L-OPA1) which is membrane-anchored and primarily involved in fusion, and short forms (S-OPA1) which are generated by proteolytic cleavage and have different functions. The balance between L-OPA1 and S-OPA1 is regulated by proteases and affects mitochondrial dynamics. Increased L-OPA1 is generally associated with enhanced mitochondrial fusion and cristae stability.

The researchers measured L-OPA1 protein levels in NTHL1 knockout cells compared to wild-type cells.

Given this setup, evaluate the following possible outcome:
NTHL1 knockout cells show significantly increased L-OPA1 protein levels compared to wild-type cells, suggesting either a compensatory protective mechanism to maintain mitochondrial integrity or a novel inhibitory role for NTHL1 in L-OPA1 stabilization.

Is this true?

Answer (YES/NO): YES